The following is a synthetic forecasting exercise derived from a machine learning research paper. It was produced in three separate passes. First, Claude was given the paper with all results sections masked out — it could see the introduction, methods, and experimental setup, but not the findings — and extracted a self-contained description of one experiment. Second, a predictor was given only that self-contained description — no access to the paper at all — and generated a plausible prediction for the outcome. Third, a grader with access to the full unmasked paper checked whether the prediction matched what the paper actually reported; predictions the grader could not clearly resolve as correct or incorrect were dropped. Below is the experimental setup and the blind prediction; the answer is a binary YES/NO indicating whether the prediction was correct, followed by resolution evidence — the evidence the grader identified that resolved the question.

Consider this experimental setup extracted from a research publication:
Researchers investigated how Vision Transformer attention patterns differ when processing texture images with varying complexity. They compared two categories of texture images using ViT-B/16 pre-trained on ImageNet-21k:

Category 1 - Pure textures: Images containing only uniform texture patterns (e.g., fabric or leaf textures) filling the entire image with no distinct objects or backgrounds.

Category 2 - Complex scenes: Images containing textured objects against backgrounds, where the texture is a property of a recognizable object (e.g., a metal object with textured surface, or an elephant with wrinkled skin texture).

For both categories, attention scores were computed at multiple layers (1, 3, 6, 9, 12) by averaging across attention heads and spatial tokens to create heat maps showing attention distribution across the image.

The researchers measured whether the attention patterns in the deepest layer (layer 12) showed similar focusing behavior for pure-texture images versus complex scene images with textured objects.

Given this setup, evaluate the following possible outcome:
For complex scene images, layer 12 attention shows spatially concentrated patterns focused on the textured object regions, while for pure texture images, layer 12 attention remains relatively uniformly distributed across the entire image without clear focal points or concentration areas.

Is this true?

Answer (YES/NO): NO